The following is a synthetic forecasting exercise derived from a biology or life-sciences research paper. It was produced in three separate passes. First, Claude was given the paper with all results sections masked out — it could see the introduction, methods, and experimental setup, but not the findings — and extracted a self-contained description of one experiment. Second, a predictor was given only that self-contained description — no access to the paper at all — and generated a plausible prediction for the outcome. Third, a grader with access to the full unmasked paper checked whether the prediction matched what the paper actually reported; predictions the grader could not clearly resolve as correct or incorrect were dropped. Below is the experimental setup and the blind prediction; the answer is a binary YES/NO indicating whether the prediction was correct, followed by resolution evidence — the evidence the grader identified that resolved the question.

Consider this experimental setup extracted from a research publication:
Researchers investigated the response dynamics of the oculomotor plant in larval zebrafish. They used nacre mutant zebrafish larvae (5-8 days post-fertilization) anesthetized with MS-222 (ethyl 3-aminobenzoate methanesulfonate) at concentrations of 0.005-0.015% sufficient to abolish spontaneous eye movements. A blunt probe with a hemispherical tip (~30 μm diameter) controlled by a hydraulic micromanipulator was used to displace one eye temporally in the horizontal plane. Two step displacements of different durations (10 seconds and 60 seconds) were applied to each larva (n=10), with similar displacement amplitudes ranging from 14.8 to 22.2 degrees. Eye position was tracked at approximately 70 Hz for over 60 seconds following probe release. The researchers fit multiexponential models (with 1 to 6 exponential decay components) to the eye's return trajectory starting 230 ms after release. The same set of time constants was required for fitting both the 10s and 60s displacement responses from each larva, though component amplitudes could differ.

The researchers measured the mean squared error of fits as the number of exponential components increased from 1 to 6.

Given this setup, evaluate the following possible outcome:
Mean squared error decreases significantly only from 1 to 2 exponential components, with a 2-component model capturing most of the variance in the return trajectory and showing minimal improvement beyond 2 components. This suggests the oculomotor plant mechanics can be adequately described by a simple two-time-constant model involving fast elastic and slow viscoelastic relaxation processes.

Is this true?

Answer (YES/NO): NO